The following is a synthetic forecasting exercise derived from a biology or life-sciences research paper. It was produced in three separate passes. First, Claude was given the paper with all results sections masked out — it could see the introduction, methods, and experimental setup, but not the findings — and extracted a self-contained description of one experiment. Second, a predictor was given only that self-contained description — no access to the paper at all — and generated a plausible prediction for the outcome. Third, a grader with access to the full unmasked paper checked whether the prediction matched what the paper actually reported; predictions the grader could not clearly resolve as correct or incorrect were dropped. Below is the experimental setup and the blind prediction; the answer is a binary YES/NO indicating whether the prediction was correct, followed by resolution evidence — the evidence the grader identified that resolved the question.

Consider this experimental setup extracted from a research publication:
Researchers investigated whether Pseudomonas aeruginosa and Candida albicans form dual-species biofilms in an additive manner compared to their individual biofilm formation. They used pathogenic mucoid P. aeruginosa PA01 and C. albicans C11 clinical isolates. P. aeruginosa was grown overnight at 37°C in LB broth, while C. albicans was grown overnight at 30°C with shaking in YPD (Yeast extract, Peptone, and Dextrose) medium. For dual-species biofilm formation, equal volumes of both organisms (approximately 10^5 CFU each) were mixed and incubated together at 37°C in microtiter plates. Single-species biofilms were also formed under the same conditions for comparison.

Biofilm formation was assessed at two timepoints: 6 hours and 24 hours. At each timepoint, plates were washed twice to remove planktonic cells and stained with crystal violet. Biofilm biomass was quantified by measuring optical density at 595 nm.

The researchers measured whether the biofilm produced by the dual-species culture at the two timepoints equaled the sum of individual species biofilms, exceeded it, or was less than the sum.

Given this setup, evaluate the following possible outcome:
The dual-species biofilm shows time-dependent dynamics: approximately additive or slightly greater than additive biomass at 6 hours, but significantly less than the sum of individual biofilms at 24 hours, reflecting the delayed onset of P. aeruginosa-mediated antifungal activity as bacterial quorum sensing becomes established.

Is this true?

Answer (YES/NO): YES